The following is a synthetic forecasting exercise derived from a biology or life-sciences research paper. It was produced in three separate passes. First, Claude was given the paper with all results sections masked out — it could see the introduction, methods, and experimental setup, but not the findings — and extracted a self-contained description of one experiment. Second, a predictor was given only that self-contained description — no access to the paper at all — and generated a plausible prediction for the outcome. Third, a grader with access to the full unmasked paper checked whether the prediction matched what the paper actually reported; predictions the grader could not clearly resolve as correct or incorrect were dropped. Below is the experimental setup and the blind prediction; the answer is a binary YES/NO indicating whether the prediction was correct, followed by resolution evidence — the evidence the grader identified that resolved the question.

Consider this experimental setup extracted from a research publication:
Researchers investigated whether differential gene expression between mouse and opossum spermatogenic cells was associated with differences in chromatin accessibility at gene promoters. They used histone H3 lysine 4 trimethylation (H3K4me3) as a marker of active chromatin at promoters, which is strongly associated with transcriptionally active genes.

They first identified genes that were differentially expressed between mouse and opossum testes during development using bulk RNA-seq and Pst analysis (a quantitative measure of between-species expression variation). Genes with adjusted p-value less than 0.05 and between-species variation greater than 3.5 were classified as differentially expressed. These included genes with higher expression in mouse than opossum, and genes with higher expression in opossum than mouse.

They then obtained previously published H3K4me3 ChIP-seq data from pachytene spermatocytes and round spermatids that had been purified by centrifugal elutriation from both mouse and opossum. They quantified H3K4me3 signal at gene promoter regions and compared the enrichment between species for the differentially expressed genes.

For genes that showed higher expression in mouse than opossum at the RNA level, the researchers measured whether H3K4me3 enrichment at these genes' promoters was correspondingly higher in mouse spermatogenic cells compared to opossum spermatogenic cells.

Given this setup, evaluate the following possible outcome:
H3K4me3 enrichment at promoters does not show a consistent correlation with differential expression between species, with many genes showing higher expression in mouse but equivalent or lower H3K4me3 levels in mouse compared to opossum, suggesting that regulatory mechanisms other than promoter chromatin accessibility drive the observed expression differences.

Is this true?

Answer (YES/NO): NO